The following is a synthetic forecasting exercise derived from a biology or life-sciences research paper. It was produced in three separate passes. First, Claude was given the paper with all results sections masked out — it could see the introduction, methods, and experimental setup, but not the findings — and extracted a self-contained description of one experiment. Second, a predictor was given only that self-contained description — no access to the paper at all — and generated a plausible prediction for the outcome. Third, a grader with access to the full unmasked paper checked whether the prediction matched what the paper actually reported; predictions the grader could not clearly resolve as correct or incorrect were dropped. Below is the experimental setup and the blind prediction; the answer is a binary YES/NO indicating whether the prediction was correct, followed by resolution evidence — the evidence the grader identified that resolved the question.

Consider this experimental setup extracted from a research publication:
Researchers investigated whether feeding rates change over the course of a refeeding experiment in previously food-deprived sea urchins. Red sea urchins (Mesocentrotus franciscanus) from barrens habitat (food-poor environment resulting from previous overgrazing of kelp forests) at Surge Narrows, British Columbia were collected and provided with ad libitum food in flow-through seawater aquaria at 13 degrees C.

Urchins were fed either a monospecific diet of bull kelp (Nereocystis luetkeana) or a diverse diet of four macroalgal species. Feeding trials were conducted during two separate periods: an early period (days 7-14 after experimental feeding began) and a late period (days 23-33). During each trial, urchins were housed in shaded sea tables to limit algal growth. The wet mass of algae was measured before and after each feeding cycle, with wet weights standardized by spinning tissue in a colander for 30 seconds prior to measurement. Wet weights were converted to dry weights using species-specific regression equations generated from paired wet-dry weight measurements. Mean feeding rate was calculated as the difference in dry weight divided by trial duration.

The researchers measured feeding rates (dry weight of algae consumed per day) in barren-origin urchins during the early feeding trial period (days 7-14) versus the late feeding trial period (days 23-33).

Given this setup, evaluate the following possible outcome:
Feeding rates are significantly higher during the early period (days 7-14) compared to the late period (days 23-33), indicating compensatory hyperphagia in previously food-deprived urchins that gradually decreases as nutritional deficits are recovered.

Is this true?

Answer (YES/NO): NO